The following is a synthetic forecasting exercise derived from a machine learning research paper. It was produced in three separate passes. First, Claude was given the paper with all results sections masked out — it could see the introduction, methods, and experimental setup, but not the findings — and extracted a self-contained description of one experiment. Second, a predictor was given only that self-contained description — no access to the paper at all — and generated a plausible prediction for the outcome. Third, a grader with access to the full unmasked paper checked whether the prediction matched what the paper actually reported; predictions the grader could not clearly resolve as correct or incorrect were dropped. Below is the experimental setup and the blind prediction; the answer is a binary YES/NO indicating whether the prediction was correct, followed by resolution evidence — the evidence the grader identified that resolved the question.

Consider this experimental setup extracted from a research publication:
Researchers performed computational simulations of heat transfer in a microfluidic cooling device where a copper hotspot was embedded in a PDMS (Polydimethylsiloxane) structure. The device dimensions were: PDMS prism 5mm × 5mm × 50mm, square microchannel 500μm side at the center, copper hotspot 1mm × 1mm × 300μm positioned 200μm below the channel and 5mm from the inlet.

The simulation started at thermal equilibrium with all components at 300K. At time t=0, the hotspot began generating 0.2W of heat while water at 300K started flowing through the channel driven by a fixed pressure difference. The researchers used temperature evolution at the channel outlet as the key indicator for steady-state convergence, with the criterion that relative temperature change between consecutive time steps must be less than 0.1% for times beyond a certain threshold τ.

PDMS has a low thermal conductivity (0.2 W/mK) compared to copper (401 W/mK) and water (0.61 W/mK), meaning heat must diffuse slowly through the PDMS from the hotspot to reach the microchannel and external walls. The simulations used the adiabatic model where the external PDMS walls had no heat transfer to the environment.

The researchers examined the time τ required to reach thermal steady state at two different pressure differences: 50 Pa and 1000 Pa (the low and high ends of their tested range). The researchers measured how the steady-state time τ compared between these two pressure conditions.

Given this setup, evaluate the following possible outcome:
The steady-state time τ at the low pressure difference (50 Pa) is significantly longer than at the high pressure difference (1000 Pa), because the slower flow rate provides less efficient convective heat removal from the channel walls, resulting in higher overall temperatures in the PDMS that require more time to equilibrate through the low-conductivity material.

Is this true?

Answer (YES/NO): YES